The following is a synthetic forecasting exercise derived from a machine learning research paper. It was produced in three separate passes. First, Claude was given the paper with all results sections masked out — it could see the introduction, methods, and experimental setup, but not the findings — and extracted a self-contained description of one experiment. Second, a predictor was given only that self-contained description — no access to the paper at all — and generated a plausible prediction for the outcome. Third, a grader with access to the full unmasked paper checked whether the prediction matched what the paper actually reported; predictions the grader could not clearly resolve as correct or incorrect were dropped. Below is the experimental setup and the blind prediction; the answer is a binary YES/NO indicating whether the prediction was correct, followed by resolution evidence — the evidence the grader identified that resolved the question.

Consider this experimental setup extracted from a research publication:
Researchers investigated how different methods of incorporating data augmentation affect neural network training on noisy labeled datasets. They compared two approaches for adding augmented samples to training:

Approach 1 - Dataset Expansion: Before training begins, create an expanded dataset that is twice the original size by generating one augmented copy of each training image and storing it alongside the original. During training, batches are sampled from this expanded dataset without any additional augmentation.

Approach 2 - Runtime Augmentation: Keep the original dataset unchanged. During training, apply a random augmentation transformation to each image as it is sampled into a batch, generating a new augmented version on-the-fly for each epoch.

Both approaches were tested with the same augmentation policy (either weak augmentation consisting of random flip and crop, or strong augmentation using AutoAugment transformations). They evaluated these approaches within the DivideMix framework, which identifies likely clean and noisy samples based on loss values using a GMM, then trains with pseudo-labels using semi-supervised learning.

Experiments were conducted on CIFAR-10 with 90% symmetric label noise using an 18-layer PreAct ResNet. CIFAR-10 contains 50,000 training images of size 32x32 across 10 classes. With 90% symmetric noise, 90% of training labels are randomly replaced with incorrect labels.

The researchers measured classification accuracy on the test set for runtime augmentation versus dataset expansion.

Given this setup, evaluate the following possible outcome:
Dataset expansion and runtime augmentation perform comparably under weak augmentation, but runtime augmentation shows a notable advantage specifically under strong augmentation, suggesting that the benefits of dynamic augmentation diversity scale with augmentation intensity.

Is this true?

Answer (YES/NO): NO